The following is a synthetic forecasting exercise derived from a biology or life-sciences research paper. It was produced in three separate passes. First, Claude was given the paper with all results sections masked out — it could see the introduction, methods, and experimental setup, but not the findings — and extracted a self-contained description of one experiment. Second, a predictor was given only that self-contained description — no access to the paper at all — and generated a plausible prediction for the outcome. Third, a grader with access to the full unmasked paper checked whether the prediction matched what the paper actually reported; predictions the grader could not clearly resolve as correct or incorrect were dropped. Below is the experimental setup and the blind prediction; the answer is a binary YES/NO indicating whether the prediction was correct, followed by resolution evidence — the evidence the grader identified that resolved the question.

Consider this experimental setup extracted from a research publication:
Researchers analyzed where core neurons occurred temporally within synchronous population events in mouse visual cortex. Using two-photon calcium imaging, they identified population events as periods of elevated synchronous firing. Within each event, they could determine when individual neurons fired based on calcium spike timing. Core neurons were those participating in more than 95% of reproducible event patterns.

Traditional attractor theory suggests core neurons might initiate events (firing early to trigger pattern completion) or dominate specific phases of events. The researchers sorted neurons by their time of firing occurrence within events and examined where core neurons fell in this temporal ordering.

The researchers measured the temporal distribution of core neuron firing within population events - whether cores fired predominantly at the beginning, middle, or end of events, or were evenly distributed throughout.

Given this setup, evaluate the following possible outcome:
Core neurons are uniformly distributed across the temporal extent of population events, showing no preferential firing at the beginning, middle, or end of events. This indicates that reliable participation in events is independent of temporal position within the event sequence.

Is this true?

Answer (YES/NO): YES